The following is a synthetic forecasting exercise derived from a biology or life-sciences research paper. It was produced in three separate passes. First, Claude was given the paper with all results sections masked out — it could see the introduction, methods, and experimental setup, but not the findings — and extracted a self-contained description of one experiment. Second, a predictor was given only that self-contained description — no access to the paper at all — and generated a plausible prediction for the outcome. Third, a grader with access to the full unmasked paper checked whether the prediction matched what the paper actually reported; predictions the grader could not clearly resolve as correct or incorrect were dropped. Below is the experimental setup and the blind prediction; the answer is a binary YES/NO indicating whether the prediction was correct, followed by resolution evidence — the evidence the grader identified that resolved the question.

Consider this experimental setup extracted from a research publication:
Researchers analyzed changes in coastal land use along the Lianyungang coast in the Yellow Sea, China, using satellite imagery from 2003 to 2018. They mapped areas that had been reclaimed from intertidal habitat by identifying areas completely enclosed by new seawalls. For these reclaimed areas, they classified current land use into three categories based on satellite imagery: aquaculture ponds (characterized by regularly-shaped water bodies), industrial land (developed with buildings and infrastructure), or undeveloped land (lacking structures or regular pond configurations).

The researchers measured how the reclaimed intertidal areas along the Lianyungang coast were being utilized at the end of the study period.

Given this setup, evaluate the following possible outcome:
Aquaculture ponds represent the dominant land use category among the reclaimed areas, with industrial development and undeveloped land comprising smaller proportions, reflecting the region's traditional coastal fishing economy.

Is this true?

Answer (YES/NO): NO